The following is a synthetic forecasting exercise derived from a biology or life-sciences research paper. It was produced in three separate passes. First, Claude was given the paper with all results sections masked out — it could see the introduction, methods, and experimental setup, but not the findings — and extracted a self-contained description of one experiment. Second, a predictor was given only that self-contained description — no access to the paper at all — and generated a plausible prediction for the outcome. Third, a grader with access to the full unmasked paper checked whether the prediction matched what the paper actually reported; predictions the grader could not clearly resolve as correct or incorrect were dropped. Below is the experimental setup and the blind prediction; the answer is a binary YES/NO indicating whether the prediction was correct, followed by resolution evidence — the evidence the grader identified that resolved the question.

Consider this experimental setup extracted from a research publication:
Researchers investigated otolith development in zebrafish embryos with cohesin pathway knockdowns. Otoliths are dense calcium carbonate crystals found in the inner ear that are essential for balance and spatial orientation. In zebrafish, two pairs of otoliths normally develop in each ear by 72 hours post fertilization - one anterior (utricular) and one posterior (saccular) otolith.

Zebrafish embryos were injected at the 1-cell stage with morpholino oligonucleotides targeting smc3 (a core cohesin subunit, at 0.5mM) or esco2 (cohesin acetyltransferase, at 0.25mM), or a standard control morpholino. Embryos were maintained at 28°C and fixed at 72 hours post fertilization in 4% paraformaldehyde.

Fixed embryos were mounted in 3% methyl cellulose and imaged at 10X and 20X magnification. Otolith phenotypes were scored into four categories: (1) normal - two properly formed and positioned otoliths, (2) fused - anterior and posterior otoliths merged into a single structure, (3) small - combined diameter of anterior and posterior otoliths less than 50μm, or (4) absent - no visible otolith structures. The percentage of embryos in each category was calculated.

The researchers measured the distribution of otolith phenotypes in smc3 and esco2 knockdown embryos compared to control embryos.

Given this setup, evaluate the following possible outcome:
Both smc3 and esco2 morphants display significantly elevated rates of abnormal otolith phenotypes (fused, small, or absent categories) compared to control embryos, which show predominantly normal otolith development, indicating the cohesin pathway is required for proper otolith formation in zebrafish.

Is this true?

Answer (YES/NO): YES